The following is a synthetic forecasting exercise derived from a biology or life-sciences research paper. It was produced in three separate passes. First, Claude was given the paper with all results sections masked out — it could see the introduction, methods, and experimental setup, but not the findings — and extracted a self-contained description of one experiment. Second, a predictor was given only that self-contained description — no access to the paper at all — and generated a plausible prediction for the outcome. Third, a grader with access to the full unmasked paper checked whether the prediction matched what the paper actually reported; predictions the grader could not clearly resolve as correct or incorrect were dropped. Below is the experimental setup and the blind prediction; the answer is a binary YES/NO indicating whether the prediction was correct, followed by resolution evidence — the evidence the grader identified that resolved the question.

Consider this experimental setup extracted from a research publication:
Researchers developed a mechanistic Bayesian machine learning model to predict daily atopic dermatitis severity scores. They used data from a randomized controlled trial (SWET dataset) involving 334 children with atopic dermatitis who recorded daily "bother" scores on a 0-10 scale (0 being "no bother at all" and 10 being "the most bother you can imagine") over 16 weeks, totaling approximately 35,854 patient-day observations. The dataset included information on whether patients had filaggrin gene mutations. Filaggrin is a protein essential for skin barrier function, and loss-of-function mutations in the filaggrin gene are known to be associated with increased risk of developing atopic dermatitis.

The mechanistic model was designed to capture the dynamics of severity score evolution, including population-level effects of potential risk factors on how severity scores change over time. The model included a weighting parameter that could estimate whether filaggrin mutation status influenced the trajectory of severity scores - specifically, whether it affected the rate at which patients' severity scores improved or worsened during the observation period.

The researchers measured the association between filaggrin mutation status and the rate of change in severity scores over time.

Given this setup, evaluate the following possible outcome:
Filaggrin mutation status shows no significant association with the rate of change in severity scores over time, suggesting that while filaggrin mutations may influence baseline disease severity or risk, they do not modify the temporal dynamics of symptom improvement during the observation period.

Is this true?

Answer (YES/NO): NO